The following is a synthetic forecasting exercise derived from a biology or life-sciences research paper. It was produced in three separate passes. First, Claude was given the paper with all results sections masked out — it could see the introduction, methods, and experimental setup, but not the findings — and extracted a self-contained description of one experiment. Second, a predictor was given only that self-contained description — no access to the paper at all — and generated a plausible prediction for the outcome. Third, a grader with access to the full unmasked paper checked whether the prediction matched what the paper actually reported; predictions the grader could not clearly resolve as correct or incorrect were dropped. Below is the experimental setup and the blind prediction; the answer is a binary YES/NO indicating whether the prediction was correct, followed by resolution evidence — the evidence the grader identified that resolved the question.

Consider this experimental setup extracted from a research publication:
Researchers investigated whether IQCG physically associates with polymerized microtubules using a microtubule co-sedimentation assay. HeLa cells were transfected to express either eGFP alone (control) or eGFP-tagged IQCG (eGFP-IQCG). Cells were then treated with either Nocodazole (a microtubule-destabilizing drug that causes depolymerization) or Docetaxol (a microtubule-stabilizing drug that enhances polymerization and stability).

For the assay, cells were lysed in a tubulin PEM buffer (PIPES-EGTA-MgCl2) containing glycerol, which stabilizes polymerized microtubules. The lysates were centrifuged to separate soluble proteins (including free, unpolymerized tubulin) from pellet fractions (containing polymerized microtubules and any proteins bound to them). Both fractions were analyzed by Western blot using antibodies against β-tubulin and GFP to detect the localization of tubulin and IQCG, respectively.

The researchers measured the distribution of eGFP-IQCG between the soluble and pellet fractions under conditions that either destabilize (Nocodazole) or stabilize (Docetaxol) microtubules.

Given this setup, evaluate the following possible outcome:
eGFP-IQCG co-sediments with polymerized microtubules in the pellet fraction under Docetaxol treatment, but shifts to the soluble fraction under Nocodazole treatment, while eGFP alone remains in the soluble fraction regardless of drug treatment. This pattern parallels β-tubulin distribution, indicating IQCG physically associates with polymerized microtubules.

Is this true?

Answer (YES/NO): NO